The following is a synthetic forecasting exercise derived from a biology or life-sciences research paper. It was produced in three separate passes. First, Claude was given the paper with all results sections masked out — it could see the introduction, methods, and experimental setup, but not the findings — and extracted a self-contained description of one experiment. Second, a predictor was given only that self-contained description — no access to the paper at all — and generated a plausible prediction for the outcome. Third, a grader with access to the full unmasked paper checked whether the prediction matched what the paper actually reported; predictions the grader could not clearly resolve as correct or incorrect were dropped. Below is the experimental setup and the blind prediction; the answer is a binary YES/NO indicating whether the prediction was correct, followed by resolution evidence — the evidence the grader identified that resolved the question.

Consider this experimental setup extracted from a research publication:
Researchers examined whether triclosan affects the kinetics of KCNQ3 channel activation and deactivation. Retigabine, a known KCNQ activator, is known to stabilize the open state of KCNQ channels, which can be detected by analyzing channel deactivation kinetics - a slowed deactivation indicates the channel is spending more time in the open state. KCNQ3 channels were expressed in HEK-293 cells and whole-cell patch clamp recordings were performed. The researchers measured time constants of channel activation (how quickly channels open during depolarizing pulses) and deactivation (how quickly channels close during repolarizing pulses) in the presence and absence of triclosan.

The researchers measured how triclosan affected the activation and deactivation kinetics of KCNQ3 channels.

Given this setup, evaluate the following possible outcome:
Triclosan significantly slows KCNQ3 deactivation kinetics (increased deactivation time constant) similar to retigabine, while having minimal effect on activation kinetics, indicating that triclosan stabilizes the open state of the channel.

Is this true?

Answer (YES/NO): YES